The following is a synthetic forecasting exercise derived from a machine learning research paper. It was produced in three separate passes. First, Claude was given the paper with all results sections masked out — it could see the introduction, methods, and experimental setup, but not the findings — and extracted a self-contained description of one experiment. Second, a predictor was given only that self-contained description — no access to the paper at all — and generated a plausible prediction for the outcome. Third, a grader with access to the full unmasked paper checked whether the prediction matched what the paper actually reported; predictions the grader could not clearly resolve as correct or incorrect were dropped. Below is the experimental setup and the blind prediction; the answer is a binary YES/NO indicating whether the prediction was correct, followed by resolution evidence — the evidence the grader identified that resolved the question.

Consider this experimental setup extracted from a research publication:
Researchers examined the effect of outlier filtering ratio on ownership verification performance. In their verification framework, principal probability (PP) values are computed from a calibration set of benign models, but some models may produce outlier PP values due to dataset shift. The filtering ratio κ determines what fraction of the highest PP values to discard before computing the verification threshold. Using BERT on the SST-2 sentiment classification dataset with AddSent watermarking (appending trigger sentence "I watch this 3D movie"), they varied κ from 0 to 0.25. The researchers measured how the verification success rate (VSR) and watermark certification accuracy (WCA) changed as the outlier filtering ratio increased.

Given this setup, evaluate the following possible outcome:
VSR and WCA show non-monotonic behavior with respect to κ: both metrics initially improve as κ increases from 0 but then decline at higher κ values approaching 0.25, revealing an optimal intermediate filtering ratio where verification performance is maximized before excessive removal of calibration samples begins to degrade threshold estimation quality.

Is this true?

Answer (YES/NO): NO